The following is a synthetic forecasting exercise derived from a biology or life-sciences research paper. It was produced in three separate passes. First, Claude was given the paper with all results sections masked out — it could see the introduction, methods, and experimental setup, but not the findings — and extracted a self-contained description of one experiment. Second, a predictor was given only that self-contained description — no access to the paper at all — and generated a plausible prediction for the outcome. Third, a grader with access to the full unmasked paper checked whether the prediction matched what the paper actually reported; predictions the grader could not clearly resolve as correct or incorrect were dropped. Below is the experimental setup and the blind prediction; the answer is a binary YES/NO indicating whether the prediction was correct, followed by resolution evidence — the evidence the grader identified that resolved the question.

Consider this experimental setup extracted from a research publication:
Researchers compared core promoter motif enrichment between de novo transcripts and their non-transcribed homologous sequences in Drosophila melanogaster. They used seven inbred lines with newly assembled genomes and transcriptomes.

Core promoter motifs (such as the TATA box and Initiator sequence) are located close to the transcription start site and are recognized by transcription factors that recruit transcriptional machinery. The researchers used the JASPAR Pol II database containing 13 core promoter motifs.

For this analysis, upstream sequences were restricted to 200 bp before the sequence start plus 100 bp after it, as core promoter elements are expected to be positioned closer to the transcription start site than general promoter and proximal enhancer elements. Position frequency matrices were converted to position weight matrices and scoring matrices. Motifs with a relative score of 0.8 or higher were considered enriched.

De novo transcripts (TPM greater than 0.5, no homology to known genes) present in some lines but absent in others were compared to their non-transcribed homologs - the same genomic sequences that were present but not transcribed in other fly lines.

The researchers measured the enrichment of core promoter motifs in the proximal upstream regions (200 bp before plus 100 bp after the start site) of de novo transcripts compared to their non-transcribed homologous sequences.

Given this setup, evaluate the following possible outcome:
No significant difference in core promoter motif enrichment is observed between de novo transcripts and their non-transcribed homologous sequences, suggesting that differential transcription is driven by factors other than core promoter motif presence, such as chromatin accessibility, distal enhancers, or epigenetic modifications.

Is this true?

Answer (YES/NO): YES